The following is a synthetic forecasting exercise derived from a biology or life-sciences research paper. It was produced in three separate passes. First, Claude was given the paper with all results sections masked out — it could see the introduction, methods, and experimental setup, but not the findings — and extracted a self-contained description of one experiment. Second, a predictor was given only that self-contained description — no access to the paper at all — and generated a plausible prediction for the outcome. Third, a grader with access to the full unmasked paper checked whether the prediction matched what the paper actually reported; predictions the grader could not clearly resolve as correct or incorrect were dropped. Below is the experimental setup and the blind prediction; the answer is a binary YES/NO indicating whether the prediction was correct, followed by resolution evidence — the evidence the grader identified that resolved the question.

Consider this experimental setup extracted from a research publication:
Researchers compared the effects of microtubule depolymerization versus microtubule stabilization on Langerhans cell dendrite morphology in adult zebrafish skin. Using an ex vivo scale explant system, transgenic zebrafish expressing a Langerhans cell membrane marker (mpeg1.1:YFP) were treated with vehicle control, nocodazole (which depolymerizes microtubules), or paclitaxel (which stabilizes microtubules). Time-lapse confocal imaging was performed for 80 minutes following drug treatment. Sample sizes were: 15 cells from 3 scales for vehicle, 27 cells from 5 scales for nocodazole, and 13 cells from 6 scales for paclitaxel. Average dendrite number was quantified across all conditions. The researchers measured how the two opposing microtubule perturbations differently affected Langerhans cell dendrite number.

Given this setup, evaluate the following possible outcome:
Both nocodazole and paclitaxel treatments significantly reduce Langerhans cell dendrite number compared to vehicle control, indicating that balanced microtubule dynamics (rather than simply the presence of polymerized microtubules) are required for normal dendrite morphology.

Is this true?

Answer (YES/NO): NO